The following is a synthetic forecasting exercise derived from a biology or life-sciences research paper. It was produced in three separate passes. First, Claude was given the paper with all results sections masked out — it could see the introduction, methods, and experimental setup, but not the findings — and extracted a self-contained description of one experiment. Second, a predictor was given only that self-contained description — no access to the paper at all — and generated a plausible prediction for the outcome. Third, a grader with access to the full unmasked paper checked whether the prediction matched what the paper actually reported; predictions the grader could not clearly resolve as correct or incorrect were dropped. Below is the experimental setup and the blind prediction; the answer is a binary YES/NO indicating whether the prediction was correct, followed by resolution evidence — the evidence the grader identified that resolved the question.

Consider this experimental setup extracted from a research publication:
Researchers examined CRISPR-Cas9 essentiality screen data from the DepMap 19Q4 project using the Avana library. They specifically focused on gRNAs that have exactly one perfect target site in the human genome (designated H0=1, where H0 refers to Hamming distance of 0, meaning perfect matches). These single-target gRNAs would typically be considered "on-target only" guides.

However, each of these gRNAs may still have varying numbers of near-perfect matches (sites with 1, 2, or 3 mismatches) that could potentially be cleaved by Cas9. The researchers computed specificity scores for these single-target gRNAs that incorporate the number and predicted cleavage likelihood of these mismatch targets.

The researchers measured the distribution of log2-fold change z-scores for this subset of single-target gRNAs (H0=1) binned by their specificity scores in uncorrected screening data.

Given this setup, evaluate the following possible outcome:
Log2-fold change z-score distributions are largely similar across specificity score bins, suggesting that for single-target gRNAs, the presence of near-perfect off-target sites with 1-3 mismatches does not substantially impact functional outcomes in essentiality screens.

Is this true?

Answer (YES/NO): NO